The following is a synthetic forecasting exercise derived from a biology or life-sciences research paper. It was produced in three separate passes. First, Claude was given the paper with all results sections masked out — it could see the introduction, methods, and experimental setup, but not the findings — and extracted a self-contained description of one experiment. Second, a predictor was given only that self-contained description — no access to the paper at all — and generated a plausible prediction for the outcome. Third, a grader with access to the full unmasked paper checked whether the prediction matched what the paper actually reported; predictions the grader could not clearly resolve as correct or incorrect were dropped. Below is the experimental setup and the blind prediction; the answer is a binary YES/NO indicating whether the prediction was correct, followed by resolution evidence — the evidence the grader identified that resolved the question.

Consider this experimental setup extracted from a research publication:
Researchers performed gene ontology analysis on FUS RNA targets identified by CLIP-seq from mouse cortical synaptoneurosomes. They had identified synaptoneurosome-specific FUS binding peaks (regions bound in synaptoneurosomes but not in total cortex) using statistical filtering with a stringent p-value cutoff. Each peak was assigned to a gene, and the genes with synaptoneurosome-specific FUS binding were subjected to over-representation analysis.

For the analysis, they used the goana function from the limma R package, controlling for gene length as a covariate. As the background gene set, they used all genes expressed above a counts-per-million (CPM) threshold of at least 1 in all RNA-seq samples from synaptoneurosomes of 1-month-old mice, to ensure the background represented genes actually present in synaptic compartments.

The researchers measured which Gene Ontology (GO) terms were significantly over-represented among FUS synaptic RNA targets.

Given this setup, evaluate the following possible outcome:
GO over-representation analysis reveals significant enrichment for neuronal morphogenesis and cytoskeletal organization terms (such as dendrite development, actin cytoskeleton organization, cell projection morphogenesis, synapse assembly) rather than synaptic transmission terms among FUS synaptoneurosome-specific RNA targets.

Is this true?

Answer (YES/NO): NO